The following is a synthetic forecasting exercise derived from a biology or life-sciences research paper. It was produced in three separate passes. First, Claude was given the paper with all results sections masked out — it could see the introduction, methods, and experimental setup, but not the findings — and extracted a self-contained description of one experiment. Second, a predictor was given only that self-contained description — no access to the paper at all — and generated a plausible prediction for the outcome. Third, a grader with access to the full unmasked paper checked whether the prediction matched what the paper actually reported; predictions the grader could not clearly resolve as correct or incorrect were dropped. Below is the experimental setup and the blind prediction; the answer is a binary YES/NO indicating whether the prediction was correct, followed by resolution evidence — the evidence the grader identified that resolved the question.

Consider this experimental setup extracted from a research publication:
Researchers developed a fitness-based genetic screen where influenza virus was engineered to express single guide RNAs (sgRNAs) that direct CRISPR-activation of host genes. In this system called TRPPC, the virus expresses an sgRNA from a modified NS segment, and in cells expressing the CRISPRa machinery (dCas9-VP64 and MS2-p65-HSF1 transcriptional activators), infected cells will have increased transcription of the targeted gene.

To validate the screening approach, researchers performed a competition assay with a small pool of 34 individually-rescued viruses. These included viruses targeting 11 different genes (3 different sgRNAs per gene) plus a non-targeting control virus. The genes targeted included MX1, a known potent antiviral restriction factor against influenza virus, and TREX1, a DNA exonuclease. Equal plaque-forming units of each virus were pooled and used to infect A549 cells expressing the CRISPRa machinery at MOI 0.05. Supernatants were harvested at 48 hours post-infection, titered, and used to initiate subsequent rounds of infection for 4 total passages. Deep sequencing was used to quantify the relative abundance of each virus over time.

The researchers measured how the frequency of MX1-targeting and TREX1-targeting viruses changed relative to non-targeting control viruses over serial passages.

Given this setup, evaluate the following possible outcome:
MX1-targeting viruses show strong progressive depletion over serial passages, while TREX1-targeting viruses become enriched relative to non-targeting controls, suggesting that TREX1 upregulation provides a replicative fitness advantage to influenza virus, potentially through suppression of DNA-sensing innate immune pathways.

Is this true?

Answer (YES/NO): YES